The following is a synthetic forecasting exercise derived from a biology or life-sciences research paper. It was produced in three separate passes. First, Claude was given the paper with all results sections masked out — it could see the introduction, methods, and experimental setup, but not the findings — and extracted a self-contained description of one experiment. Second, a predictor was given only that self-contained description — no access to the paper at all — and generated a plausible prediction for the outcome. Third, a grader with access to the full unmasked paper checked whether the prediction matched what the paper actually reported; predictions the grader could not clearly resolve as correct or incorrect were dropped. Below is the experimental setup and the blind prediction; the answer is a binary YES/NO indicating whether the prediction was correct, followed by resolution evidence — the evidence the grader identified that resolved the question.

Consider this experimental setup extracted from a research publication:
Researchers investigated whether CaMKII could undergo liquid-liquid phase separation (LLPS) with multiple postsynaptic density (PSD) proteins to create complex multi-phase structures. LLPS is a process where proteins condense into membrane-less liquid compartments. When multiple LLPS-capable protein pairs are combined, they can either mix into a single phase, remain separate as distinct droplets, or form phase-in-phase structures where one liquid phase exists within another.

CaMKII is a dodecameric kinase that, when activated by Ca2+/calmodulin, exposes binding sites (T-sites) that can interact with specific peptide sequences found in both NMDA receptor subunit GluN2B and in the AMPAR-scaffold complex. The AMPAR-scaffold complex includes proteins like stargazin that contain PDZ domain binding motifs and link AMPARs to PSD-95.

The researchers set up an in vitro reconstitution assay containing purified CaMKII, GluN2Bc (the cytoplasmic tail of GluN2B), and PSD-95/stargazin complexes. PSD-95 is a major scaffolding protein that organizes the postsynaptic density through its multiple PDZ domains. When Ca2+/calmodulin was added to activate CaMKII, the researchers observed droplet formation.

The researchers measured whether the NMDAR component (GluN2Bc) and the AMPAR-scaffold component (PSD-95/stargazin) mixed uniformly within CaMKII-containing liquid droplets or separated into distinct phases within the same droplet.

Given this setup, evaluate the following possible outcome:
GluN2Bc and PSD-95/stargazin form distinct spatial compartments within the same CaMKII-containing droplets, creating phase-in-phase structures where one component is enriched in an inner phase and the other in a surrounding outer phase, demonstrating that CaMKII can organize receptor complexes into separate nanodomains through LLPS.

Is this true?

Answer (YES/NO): YES